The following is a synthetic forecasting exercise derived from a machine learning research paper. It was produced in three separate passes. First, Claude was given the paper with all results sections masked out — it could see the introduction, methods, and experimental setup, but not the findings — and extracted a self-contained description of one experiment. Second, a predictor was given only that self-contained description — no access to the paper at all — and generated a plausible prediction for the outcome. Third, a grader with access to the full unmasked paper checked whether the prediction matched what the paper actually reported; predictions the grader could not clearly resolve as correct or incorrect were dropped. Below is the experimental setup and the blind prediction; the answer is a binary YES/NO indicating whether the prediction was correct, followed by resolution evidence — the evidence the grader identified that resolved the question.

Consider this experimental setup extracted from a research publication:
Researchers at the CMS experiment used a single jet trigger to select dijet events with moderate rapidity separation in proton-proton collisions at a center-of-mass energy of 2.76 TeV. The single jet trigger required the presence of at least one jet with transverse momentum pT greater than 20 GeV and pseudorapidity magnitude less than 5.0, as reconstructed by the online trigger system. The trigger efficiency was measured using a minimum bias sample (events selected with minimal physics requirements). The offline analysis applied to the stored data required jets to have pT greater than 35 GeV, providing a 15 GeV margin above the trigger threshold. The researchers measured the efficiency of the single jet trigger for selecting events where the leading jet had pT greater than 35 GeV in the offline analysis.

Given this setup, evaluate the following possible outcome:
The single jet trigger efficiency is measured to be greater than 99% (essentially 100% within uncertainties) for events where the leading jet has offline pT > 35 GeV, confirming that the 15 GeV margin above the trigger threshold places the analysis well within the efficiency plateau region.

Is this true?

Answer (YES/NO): NO